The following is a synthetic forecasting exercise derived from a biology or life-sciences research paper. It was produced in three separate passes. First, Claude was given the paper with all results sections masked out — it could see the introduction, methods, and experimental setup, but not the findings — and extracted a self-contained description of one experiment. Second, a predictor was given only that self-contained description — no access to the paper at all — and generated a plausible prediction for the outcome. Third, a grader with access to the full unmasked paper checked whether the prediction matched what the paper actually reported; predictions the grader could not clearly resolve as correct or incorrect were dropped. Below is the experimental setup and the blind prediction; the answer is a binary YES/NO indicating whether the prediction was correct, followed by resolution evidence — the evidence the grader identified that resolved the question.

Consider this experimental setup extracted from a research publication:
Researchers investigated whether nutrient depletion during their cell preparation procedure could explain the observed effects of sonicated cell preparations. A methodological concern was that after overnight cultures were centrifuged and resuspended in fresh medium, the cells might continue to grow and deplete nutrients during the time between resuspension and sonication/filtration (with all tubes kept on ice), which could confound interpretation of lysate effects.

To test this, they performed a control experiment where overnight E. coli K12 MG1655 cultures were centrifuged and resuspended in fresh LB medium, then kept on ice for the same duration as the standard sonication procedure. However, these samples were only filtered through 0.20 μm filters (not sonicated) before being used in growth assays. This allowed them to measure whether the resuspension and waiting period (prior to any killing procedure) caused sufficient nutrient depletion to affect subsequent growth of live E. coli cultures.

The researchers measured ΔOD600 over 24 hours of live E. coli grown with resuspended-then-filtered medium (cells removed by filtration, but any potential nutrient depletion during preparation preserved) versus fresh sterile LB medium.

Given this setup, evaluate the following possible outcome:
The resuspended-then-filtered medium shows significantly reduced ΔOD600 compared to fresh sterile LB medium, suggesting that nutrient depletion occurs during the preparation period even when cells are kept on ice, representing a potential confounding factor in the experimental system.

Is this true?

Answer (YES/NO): NO